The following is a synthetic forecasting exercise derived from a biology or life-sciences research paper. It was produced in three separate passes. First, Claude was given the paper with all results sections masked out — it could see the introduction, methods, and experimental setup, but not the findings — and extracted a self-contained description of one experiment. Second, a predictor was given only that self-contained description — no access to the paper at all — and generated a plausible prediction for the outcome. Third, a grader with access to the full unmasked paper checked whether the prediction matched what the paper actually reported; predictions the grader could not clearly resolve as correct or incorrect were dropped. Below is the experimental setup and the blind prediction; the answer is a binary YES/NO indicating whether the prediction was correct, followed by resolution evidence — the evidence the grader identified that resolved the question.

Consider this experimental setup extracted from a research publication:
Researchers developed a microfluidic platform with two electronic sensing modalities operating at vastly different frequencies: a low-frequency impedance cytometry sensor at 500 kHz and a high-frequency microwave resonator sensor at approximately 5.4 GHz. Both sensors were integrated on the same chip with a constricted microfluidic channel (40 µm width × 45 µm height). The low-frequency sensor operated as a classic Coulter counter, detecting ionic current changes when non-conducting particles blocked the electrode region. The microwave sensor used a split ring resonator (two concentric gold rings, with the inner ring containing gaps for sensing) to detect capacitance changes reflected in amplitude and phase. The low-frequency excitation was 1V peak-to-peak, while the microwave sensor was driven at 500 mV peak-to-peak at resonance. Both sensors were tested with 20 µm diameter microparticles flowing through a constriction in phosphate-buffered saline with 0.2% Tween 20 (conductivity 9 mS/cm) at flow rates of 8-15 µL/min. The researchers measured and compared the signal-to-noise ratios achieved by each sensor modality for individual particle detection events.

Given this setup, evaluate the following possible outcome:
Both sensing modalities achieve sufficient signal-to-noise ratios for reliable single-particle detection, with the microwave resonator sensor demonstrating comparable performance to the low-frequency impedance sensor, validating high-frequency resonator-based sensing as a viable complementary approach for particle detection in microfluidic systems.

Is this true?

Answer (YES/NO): YES